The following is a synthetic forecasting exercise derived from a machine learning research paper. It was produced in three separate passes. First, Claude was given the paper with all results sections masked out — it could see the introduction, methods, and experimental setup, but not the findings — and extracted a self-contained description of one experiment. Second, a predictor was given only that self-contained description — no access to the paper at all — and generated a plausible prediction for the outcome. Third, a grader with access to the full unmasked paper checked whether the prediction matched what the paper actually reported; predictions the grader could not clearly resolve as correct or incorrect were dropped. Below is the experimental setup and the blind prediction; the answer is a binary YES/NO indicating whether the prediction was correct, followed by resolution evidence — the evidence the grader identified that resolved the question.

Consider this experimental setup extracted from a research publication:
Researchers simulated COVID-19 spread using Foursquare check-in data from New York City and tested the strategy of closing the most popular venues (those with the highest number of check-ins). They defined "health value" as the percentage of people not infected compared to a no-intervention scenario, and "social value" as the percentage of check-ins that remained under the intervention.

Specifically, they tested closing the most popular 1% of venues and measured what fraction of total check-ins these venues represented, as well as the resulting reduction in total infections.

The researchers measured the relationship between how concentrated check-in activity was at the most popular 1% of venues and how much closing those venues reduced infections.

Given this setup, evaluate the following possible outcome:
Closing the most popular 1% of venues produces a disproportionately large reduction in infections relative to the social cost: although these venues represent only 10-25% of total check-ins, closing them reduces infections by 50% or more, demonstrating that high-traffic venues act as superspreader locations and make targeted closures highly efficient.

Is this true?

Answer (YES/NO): YES